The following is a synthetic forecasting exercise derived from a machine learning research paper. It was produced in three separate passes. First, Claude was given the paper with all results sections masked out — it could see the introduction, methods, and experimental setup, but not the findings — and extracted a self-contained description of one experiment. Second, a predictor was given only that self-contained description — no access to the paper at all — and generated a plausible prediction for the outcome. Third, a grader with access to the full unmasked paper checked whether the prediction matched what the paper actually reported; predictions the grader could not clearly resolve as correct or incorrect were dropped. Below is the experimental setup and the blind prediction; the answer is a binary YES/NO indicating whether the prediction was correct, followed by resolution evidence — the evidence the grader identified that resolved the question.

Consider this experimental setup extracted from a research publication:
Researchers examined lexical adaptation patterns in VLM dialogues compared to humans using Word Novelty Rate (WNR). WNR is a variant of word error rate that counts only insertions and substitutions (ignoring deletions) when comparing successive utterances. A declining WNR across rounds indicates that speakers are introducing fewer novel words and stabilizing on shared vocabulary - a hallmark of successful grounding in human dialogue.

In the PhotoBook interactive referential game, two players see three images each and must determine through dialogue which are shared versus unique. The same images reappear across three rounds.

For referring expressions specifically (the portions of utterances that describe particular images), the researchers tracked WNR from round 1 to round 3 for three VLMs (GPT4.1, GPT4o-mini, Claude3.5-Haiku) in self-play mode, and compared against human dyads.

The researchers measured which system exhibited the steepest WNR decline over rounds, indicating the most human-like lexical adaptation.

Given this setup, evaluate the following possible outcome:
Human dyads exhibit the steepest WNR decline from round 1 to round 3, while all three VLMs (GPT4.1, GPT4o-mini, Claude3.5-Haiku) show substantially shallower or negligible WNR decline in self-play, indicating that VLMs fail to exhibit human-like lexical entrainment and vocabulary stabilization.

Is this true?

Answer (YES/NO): NO